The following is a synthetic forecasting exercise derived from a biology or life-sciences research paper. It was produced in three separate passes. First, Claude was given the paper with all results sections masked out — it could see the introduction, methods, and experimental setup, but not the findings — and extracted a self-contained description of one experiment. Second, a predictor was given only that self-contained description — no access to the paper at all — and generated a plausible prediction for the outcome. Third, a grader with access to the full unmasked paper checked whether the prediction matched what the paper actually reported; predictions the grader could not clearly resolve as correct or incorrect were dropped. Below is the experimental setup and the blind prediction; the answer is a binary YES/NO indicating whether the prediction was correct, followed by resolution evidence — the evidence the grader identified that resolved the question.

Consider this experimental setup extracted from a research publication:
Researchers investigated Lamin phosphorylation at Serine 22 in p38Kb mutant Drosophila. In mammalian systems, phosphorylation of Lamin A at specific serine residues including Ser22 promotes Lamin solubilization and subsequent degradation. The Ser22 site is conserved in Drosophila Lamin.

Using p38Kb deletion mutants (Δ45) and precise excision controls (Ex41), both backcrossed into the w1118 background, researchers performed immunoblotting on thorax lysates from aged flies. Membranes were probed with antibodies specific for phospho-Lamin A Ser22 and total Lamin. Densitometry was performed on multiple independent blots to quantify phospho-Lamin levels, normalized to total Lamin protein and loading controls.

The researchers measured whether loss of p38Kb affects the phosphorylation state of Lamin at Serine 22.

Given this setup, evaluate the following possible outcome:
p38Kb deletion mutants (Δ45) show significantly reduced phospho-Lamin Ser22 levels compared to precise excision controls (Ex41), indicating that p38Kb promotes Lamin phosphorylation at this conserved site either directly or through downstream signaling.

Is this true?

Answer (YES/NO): NO